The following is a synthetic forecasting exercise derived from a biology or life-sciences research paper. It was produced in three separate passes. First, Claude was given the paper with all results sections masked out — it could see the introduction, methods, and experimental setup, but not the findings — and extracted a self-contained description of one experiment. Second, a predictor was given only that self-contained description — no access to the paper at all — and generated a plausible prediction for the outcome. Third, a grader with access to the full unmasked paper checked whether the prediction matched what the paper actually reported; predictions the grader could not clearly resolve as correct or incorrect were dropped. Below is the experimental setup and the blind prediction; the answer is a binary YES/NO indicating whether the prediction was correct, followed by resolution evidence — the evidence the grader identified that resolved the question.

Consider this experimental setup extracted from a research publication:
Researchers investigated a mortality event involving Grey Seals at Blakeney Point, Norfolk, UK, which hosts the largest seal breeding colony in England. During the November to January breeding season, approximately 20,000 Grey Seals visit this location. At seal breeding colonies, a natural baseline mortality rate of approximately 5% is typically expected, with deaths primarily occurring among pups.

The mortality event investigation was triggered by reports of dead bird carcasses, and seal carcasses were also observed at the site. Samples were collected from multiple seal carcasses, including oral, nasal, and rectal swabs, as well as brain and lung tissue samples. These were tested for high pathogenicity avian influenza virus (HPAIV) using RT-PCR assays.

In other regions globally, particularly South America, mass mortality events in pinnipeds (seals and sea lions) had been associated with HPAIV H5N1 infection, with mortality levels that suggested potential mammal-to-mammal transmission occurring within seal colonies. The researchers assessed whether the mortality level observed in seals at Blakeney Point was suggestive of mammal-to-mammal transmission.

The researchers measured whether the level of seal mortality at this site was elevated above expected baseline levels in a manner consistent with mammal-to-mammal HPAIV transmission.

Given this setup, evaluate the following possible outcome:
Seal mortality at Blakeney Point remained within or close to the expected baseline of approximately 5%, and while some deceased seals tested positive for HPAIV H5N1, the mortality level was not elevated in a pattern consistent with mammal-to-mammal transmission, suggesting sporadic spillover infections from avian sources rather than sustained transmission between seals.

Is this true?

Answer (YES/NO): NO